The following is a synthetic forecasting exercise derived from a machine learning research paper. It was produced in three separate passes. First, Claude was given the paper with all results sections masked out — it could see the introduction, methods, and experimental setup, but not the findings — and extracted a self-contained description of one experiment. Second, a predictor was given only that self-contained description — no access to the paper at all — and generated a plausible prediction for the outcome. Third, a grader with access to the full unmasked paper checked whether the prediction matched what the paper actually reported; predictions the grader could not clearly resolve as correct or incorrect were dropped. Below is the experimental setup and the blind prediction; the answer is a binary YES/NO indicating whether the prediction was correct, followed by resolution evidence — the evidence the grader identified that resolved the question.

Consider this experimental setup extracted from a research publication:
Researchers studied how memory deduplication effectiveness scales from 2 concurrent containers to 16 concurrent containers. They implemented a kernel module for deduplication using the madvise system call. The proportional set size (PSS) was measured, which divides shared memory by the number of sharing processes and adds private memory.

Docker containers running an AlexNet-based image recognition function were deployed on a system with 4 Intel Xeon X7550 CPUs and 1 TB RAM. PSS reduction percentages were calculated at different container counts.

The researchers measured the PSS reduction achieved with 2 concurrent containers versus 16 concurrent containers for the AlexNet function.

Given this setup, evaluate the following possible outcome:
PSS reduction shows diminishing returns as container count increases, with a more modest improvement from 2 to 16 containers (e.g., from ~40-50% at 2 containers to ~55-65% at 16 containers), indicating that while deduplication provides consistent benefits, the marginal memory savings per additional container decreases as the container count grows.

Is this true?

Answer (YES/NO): NO